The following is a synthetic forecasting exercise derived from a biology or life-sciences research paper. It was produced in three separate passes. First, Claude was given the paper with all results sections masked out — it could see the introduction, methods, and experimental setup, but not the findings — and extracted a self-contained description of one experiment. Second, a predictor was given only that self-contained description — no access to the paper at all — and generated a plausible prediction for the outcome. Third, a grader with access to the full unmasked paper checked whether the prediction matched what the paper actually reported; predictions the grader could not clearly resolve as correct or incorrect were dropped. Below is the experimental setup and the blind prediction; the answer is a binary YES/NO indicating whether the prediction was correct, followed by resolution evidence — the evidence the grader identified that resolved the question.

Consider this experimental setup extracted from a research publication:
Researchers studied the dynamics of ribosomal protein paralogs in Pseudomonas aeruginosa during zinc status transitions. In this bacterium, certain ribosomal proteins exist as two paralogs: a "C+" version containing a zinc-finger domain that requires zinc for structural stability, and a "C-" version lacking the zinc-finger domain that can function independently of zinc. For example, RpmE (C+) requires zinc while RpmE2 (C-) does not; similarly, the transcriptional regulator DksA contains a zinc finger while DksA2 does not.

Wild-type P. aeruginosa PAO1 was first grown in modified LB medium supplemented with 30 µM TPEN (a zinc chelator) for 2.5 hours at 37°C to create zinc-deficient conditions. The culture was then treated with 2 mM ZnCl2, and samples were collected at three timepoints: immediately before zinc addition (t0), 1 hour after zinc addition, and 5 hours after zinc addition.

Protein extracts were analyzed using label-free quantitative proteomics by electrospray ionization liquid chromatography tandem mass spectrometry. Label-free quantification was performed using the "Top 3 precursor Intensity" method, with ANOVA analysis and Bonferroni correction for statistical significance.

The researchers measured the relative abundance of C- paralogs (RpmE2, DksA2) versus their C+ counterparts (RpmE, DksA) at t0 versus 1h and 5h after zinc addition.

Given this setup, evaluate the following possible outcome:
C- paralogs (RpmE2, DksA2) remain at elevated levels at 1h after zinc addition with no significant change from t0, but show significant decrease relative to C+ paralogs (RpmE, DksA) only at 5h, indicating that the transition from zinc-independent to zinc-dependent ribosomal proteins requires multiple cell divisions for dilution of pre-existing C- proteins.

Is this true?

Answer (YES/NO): NO